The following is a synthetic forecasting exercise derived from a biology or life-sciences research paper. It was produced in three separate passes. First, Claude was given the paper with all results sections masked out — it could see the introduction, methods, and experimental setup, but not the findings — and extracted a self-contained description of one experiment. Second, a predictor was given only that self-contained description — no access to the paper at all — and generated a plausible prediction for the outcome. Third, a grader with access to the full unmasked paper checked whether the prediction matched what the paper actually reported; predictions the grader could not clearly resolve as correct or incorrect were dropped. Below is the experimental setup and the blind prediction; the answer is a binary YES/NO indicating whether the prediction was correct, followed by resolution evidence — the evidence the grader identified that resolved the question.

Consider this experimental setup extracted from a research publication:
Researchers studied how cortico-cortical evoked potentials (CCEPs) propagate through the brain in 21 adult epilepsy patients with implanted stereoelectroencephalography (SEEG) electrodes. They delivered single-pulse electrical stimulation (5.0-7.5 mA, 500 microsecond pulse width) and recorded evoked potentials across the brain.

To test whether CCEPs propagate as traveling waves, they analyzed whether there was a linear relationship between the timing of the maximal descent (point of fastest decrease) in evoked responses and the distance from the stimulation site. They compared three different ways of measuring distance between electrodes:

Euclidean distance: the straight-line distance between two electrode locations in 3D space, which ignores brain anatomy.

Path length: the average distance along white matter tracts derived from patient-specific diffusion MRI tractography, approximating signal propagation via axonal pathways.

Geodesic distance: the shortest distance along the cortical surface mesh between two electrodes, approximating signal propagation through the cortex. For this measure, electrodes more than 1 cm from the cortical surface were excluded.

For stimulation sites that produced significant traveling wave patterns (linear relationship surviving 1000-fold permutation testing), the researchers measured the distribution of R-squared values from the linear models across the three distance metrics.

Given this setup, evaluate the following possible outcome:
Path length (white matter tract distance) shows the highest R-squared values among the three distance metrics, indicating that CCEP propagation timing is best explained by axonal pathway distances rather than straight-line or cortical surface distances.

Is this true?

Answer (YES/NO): NO